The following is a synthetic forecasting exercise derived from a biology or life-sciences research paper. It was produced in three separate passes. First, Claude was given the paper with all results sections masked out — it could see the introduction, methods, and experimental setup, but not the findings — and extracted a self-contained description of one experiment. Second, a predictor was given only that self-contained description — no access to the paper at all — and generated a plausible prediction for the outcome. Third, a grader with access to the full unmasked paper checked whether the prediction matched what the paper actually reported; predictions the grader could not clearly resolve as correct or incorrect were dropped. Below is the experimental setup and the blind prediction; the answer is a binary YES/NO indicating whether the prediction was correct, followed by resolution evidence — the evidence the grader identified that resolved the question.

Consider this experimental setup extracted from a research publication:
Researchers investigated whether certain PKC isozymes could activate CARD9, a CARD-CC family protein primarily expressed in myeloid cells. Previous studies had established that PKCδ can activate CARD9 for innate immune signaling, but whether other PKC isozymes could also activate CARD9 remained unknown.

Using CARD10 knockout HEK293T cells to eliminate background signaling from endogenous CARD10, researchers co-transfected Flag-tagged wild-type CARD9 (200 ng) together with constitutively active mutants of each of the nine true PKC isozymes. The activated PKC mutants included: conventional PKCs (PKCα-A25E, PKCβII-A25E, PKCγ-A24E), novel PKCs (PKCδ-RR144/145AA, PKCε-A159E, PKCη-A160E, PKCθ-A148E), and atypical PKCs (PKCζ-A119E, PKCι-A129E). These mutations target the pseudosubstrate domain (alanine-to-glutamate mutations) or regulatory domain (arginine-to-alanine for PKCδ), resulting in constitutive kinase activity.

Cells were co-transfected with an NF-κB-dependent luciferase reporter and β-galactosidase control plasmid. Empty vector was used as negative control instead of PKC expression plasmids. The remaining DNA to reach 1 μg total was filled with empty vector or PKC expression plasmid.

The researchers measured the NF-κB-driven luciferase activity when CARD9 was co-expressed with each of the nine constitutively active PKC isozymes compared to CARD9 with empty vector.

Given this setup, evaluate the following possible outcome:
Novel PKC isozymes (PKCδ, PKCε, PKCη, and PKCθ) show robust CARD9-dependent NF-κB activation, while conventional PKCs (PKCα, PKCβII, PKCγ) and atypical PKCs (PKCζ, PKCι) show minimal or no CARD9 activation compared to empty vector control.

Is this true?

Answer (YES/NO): YES